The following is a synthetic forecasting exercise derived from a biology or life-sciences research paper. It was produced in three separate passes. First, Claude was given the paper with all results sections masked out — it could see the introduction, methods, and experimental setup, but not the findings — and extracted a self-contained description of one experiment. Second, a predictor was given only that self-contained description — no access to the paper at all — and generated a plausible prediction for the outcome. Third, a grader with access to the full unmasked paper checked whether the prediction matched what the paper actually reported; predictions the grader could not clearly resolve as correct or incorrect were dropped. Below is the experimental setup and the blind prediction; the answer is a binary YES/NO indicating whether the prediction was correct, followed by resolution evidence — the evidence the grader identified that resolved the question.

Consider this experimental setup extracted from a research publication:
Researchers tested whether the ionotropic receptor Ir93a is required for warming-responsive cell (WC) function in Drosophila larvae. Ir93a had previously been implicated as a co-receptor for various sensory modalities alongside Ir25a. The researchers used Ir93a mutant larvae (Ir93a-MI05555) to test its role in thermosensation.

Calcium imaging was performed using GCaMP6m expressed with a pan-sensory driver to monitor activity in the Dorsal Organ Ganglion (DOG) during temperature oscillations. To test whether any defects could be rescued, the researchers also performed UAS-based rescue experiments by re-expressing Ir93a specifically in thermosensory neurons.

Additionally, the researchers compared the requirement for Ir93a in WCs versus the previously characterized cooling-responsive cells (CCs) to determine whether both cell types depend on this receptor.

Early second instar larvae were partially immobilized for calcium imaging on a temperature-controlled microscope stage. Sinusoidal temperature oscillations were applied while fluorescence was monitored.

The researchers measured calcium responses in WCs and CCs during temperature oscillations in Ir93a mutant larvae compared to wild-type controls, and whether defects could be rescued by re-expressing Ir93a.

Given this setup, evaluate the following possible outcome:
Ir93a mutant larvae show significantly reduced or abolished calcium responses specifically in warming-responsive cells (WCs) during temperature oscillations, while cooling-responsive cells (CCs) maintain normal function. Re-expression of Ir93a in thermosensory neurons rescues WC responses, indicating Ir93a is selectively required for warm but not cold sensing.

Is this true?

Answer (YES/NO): NO